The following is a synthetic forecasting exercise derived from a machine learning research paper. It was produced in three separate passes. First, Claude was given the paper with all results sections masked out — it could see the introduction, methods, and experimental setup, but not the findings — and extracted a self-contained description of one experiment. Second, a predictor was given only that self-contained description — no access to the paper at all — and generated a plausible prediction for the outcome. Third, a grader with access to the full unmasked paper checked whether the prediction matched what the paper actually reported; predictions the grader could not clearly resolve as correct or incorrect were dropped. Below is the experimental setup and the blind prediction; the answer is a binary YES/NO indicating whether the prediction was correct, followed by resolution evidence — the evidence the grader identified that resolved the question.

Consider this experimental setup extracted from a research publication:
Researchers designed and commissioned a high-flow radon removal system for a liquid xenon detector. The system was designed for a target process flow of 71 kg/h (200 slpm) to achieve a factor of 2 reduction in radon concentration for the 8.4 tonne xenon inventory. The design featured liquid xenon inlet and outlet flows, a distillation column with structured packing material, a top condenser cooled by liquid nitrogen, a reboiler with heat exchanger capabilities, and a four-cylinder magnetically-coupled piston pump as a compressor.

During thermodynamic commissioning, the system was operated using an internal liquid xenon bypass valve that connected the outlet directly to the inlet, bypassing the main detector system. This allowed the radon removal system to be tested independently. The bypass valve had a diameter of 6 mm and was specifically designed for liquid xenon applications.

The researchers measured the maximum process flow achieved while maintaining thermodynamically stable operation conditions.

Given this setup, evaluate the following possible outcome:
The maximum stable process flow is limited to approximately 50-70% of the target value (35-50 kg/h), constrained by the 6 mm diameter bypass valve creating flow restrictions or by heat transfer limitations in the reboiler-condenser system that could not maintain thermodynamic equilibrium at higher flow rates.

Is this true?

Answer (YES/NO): NO